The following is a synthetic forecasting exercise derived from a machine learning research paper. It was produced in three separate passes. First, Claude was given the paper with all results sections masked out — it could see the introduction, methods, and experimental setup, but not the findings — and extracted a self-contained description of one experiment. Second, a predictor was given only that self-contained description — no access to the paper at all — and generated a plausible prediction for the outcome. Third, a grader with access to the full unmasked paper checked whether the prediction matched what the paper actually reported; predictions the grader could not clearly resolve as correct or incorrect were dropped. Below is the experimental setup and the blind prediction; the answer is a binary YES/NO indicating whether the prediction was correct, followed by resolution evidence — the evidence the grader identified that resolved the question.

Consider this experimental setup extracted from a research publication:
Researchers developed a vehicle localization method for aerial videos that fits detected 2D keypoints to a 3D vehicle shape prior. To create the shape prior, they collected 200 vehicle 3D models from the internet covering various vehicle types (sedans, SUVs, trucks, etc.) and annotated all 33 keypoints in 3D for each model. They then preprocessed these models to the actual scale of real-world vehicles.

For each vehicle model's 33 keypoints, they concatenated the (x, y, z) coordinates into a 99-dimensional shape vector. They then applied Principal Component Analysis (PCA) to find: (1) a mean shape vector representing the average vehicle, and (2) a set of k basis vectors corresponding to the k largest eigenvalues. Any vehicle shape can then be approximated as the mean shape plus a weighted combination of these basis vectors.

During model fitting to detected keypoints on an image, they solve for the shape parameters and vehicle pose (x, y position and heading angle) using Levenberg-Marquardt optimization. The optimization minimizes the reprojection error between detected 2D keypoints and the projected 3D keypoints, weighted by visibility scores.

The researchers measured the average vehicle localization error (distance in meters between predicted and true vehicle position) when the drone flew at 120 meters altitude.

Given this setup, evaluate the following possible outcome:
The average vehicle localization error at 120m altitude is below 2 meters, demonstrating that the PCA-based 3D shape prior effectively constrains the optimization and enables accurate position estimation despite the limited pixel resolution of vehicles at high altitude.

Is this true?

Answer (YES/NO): YES